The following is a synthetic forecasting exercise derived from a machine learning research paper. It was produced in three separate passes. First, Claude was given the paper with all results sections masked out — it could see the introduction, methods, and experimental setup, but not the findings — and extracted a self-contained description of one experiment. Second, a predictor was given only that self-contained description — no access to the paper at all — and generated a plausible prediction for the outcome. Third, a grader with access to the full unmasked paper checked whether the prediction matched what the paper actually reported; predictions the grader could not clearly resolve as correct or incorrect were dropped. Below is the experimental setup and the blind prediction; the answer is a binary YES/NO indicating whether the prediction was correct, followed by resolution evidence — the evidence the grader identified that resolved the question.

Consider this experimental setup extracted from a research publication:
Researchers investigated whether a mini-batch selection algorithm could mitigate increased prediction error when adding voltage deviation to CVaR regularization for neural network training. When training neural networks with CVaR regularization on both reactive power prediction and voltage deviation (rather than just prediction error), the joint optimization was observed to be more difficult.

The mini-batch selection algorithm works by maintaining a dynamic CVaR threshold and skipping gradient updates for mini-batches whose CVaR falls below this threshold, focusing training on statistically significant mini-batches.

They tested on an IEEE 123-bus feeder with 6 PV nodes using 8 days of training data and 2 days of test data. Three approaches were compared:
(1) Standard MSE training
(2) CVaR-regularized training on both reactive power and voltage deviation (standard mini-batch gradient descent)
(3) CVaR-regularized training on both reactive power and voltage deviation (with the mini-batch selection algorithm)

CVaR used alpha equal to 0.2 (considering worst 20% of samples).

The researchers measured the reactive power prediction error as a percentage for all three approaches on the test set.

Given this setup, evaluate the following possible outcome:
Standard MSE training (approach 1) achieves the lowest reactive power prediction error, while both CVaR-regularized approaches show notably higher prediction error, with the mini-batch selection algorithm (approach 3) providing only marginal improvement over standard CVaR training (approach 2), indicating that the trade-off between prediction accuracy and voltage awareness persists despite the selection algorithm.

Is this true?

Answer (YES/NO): NO